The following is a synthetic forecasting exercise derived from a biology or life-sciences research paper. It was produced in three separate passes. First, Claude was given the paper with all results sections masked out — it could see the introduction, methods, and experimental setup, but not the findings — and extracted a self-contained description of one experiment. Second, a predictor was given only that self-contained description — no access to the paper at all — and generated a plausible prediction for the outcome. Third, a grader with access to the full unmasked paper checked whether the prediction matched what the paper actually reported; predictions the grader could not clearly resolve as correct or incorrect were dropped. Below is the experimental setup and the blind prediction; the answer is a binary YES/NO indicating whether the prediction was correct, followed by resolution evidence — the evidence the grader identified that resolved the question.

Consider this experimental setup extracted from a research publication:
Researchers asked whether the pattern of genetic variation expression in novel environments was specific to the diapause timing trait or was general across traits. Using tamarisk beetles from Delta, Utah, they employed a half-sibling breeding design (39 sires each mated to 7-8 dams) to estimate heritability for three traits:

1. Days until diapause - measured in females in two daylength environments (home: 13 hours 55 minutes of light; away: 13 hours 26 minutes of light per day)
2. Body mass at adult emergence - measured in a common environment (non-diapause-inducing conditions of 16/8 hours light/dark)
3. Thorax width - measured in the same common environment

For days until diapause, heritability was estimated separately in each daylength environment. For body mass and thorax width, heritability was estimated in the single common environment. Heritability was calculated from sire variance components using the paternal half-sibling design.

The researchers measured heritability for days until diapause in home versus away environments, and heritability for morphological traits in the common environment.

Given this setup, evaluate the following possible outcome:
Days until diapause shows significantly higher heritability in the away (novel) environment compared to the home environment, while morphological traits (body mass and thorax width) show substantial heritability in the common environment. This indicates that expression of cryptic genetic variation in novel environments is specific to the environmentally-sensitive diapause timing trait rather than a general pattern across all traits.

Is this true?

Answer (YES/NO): NO